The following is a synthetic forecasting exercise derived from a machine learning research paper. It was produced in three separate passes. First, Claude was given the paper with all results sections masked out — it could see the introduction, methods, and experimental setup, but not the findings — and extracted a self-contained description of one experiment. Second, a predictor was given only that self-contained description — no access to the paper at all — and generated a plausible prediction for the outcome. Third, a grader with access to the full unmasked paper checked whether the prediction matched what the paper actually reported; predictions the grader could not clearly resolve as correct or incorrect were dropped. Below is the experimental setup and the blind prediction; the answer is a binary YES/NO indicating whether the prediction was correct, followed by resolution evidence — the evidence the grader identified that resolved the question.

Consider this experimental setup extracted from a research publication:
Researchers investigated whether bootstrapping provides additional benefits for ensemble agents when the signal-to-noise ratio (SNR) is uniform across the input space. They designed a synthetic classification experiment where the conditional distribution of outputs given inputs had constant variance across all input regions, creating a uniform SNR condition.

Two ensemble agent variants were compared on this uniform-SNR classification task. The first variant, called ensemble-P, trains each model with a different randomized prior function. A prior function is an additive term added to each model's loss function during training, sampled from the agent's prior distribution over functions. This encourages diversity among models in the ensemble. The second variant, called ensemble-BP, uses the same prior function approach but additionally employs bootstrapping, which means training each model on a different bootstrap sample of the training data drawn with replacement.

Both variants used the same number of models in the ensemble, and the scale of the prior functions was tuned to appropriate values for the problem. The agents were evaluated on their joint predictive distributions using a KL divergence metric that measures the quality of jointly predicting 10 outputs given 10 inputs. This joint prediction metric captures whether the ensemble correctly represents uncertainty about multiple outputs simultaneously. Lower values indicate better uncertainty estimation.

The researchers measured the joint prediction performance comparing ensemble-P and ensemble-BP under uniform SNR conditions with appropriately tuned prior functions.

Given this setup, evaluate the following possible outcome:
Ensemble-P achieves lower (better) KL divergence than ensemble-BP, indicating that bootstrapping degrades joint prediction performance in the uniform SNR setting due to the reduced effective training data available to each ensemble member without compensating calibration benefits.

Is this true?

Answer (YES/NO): NO